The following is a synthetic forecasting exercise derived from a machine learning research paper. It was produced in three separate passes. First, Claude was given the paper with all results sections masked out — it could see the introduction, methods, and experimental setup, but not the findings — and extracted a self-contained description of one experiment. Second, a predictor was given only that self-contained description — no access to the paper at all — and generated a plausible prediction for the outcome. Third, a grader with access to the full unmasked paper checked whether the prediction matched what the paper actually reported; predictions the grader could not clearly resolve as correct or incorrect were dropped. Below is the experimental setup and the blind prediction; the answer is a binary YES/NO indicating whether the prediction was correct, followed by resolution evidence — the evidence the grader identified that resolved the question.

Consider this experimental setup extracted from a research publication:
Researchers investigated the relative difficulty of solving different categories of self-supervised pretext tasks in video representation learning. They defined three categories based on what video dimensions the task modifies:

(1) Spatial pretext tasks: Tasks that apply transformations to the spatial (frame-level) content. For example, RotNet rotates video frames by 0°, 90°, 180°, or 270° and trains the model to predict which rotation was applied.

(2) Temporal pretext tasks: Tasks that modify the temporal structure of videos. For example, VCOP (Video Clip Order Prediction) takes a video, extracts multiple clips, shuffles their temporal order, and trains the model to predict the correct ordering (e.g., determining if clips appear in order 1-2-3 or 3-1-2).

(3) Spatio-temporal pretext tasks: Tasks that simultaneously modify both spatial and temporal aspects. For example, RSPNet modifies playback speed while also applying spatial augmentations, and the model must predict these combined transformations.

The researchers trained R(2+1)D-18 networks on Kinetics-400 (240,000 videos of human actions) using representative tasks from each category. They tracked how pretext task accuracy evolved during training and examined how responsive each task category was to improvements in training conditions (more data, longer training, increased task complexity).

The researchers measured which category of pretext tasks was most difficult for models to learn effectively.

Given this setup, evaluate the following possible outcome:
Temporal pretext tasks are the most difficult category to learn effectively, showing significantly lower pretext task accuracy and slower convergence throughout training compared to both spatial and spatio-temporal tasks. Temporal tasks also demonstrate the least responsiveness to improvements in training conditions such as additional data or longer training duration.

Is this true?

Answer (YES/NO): NO